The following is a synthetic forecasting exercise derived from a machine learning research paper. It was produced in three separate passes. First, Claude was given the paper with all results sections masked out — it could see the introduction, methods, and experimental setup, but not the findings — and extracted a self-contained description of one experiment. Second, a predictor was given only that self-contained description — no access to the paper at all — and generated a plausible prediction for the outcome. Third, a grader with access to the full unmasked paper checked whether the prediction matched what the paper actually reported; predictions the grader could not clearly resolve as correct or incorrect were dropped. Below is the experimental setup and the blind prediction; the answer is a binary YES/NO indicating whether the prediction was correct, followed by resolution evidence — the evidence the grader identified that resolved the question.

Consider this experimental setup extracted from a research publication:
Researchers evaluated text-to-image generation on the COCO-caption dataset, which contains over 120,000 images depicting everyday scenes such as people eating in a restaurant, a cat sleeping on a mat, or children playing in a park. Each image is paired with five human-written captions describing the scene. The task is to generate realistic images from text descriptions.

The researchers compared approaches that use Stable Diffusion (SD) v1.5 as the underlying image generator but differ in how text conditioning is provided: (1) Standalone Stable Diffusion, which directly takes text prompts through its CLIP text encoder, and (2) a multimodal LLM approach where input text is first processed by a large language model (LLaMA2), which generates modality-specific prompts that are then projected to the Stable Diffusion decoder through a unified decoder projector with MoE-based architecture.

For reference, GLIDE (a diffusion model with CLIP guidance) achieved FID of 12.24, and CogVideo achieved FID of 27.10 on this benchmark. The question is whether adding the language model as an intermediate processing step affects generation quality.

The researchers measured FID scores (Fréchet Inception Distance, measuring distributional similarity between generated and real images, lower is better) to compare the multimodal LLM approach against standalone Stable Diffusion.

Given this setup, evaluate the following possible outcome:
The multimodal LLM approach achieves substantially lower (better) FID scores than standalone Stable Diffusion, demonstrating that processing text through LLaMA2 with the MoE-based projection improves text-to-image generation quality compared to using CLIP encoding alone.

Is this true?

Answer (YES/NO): NO